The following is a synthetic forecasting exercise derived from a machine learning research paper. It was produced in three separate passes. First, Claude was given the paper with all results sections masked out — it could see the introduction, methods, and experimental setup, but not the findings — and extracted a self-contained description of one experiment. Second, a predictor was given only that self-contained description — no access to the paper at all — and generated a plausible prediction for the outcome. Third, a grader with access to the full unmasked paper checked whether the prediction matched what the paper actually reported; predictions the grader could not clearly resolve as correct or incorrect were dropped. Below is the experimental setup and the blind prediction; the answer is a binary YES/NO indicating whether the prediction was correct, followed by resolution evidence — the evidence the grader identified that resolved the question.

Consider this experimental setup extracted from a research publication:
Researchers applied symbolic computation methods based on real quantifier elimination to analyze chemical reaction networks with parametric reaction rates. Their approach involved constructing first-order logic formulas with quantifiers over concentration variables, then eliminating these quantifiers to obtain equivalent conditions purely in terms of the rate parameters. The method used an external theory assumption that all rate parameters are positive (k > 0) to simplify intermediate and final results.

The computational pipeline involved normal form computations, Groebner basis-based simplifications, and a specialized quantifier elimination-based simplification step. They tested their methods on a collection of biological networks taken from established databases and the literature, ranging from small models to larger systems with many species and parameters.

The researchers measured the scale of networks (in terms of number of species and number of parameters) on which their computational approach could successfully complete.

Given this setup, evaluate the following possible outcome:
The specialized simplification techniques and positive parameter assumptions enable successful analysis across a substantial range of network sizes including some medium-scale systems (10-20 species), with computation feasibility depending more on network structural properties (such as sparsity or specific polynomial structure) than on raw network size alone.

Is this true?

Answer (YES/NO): YES